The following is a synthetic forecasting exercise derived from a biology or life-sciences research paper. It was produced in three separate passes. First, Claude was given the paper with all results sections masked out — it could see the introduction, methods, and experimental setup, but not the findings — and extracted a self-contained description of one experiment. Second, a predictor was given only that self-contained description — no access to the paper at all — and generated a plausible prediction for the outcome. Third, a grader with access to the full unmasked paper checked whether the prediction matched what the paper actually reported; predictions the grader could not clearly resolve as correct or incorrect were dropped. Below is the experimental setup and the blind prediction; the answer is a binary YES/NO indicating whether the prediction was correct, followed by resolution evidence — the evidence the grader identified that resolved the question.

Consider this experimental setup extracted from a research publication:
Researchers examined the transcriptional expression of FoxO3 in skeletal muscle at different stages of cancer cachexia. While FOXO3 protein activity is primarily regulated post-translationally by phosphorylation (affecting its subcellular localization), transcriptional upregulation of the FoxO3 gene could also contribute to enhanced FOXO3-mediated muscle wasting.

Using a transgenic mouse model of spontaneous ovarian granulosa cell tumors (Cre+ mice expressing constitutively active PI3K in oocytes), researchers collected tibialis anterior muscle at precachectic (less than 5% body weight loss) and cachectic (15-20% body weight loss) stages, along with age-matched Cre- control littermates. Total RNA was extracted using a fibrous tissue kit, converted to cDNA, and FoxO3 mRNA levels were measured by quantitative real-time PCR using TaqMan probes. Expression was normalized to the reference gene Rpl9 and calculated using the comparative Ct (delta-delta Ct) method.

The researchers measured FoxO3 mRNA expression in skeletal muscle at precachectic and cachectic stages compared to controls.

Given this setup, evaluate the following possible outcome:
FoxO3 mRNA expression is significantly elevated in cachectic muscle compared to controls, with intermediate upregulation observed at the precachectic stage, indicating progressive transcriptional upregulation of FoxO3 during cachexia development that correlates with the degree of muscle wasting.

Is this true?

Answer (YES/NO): NO